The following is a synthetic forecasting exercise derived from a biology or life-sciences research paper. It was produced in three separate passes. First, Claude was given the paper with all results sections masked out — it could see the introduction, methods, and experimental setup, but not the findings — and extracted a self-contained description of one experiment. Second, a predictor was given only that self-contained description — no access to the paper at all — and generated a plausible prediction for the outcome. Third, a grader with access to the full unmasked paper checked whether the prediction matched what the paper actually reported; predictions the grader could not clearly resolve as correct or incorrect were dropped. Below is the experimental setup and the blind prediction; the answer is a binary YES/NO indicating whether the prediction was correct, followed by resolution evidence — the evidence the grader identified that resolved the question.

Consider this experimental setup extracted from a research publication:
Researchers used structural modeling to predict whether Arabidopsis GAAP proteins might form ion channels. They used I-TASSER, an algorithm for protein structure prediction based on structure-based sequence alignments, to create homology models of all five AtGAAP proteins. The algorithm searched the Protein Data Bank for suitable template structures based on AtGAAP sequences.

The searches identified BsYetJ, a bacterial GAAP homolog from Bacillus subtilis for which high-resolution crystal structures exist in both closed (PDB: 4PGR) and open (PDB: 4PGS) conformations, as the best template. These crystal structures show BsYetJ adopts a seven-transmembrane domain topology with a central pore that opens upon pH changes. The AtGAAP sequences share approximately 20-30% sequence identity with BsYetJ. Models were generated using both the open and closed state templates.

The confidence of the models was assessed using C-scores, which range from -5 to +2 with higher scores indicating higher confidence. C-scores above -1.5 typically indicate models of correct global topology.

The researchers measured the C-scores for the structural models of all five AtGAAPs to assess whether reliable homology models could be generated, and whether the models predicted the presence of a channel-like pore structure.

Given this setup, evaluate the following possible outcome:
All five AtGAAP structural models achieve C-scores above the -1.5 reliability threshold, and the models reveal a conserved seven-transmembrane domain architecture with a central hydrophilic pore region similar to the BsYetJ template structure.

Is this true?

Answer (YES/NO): YES